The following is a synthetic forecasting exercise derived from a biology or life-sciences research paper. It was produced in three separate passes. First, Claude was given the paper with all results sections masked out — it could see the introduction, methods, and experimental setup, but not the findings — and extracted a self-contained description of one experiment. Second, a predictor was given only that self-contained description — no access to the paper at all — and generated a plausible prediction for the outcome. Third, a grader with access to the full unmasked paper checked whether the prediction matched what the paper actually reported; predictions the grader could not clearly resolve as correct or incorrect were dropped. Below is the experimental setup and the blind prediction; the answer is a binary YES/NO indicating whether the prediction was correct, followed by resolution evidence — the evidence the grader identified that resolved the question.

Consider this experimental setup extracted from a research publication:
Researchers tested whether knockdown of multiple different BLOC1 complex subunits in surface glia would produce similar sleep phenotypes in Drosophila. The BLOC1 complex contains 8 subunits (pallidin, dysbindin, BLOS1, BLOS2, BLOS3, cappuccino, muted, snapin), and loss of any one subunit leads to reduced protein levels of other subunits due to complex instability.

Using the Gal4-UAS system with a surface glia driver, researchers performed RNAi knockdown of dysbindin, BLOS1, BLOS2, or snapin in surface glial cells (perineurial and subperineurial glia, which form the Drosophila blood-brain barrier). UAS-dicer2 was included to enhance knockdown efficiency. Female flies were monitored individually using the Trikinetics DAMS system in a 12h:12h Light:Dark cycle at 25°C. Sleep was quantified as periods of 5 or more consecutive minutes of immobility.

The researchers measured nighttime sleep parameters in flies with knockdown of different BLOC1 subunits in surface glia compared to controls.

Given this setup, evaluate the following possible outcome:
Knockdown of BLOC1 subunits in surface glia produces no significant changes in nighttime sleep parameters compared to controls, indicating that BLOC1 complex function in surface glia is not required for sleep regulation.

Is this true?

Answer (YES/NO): NO